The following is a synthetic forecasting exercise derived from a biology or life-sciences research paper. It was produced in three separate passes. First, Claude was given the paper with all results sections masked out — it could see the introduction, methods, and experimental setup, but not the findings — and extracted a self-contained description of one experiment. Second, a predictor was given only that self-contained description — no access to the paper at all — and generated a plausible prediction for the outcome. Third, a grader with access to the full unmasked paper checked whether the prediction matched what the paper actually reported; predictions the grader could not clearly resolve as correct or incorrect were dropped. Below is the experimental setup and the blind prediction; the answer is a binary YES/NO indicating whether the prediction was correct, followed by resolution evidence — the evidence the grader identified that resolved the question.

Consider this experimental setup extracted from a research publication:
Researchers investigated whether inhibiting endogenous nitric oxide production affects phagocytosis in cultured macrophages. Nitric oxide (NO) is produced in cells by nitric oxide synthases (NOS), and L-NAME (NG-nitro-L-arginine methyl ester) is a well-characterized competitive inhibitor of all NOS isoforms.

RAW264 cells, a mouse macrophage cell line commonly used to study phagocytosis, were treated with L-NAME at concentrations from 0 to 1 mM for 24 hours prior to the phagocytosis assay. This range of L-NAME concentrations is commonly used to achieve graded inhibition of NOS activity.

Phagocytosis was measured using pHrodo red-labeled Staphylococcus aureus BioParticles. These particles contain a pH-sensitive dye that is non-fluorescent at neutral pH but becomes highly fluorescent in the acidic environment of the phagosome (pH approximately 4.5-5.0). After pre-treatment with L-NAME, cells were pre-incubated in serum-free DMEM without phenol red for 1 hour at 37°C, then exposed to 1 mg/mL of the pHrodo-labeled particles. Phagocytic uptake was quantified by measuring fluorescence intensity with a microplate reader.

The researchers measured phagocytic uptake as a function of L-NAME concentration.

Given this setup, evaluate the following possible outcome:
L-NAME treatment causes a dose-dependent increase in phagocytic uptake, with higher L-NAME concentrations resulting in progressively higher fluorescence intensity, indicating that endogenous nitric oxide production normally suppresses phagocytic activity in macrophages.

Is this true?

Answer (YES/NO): NO